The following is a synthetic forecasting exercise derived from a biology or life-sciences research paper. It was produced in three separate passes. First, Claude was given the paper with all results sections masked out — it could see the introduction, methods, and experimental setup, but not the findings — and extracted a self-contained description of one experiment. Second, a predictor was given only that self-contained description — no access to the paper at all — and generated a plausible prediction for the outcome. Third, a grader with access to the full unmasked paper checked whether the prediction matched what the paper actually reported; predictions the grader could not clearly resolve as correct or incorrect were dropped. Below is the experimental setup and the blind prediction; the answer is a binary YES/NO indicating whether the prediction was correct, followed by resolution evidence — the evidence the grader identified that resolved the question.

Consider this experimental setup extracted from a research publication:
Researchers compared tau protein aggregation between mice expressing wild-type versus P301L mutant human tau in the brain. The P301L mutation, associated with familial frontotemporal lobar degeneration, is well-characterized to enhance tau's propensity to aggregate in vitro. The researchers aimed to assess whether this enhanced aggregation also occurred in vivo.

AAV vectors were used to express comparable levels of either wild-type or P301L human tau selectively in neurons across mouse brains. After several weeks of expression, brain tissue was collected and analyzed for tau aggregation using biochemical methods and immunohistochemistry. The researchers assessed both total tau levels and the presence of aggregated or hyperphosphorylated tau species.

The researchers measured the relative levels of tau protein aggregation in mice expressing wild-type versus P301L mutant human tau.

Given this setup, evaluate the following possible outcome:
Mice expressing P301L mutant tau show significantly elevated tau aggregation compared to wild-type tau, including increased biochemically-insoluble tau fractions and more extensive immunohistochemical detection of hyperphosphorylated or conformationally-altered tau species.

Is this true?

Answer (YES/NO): NO